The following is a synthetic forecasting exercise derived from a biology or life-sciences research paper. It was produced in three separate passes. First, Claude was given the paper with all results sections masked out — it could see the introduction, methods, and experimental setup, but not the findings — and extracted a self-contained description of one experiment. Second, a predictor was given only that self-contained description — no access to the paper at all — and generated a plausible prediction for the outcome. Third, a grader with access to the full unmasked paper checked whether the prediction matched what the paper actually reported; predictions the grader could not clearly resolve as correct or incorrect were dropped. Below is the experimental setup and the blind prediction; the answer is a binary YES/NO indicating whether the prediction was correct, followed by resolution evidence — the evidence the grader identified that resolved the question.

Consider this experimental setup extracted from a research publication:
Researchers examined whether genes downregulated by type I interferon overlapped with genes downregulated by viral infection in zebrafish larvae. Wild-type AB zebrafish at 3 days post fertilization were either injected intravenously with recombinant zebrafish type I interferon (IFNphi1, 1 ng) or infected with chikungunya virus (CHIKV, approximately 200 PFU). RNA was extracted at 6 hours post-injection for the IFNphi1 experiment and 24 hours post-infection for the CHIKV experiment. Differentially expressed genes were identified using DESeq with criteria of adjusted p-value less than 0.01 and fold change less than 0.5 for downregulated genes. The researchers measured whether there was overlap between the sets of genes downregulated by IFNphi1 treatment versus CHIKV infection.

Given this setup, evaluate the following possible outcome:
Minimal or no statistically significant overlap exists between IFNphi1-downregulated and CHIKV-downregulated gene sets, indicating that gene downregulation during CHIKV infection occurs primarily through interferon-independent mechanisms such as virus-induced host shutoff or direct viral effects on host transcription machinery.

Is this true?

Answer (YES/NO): YES